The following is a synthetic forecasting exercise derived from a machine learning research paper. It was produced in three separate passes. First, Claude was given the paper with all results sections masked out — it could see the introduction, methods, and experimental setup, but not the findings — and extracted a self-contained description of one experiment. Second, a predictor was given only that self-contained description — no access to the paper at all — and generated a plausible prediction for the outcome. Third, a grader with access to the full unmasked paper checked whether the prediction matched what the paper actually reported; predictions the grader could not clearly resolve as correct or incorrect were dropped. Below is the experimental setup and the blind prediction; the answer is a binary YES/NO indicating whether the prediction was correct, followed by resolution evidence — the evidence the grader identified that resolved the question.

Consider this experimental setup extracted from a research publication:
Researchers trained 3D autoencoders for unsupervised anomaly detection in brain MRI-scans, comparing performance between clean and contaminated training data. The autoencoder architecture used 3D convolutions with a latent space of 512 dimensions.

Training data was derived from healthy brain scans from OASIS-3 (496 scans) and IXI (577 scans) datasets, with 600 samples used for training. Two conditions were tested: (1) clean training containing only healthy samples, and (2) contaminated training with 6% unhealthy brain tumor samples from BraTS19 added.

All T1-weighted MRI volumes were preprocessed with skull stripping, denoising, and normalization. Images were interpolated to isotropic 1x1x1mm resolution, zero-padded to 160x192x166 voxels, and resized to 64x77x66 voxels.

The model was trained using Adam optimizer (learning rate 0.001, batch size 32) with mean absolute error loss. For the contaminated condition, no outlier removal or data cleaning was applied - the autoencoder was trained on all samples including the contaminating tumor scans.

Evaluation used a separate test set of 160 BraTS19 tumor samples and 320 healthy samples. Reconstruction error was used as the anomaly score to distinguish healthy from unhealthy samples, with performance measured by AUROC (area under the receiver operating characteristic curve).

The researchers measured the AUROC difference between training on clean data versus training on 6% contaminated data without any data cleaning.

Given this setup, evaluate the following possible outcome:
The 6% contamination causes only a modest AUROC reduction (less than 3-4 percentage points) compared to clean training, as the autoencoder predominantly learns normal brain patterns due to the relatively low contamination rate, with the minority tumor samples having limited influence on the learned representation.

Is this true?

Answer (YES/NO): NO